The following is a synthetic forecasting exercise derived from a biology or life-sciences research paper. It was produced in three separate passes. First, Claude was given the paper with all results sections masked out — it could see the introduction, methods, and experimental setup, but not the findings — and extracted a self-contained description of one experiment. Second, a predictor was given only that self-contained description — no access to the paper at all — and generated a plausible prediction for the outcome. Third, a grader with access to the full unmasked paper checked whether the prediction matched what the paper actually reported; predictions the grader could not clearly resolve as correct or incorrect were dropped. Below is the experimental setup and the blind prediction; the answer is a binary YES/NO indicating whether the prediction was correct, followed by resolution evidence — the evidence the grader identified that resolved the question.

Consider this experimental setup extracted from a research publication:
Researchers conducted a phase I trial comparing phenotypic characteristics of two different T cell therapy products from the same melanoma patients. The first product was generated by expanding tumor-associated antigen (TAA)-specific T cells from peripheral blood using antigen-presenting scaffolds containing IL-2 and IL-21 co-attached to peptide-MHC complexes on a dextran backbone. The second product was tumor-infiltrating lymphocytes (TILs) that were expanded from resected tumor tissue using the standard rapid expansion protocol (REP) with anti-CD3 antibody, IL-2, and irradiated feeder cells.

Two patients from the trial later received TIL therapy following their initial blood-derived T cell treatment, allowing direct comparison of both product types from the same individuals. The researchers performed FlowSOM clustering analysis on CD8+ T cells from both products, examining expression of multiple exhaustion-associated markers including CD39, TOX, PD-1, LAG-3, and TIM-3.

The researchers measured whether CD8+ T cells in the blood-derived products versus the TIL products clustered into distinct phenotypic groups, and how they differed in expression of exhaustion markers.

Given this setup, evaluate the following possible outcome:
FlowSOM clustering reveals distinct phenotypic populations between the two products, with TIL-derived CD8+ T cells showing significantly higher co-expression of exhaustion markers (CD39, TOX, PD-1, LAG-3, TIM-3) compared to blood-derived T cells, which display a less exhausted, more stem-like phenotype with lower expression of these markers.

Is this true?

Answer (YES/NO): YES